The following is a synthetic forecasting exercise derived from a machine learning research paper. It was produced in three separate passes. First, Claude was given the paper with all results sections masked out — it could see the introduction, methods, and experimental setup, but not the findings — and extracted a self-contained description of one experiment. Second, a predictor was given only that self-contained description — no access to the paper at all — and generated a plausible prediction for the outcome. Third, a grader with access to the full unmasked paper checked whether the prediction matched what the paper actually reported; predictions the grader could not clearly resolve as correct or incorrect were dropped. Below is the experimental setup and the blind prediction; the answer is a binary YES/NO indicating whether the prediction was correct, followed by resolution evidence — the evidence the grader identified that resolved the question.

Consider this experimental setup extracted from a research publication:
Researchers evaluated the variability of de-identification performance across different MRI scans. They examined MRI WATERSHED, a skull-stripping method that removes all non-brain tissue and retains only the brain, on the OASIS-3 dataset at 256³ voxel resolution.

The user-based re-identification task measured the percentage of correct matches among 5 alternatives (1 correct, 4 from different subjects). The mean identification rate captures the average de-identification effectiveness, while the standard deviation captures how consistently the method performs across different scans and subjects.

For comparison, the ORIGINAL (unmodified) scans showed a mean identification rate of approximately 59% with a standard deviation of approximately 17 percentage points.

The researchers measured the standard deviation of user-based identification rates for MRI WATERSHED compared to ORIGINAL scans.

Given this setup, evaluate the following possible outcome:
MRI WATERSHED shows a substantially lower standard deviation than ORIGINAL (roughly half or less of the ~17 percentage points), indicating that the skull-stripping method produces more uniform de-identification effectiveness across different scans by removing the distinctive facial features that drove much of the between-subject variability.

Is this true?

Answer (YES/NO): NO